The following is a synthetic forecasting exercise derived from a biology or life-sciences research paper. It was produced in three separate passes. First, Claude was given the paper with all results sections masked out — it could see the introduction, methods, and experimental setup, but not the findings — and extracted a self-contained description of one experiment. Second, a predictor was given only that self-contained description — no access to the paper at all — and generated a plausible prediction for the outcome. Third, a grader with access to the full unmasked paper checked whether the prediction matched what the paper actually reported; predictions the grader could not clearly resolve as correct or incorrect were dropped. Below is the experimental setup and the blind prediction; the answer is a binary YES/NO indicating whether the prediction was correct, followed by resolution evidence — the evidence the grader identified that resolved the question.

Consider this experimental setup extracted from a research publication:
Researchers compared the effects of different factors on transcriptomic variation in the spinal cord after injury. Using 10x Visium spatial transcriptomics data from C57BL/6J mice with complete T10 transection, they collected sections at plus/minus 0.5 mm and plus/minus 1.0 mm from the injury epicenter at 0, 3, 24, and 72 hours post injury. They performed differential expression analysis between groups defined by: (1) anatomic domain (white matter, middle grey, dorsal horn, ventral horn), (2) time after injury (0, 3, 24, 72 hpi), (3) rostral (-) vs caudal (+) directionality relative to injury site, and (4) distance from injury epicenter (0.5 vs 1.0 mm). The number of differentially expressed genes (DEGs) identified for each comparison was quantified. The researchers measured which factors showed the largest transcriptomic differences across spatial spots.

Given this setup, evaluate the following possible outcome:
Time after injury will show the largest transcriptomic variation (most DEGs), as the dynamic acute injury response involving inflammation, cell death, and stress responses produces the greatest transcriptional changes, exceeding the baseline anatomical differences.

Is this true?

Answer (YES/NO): NO